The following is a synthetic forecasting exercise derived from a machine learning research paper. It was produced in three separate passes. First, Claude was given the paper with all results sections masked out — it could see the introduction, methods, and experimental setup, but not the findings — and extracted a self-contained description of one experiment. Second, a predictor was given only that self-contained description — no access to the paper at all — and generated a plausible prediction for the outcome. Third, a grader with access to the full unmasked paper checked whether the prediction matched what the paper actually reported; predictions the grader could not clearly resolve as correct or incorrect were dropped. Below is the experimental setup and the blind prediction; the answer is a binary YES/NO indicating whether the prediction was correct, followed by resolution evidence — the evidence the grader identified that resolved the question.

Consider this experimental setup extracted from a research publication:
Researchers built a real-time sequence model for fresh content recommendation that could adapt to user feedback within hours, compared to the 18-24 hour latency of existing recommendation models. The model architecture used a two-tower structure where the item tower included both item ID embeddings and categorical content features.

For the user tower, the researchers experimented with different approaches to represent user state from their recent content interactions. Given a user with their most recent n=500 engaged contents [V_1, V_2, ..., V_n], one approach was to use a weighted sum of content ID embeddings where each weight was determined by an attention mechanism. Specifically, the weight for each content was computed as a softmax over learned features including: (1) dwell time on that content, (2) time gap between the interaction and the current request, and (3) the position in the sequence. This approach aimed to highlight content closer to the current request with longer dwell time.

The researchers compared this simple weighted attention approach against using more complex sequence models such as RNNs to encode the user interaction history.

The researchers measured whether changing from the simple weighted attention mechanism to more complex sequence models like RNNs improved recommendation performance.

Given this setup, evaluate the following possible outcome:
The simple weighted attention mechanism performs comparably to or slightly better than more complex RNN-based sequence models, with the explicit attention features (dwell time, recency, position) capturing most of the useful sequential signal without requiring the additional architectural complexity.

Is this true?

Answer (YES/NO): YES